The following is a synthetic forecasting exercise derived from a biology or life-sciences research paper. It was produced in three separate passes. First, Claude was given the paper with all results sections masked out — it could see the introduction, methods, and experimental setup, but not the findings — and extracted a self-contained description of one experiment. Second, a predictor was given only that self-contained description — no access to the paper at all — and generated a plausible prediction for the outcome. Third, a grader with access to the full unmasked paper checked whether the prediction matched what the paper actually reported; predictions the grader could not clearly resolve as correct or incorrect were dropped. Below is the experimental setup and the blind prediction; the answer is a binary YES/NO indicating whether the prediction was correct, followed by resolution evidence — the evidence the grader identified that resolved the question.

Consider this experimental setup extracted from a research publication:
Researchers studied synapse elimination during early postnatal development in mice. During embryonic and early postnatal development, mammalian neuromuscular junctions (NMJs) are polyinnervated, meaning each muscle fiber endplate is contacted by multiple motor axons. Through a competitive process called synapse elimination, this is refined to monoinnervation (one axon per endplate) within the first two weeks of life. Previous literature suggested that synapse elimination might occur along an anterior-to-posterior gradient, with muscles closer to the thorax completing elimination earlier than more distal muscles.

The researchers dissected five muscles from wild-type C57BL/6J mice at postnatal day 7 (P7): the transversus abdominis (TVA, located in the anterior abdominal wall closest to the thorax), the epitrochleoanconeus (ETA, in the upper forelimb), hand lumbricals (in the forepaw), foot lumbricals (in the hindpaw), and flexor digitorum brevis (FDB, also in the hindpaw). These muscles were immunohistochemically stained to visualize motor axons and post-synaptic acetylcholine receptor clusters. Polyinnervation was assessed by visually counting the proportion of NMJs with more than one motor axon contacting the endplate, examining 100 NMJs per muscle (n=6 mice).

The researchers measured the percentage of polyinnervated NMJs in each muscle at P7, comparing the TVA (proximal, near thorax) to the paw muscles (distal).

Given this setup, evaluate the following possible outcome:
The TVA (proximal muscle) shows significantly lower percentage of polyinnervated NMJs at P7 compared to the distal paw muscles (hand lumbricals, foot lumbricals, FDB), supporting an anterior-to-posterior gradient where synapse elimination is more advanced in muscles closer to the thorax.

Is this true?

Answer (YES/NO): NO